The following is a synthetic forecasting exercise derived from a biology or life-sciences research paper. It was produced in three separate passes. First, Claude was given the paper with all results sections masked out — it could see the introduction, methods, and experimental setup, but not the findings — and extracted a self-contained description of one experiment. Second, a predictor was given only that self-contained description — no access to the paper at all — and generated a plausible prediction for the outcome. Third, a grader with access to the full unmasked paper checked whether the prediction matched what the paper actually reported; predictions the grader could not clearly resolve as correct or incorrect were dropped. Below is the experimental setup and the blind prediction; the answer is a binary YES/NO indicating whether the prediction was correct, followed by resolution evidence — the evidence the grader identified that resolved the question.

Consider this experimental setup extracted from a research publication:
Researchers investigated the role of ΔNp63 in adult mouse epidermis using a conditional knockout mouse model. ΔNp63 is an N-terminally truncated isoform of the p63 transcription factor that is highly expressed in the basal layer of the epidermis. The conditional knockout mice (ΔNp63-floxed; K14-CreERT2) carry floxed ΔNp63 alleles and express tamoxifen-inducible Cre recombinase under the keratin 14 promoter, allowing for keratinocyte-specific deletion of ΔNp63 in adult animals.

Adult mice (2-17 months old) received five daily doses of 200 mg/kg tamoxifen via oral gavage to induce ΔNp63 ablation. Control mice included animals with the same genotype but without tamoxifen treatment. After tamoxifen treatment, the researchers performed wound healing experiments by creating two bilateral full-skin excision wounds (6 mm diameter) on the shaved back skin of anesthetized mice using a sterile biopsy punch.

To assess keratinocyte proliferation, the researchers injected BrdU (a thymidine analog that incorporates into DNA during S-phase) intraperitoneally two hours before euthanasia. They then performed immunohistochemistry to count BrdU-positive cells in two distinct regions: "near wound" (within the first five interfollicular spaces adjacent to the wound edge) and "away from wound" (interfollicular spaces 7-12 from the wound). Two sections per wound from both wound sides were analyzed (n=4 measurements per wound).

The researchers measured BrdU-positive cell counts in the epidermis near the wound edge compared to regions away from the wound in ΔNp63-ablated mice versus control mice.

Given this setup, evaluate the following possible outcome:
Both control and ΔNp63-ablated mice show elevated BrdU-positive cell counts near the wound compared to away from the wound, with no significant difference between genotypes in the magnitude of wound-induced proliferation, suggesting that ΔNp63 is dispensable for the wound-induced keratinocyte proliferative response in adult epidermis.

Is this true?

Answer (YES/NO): NO